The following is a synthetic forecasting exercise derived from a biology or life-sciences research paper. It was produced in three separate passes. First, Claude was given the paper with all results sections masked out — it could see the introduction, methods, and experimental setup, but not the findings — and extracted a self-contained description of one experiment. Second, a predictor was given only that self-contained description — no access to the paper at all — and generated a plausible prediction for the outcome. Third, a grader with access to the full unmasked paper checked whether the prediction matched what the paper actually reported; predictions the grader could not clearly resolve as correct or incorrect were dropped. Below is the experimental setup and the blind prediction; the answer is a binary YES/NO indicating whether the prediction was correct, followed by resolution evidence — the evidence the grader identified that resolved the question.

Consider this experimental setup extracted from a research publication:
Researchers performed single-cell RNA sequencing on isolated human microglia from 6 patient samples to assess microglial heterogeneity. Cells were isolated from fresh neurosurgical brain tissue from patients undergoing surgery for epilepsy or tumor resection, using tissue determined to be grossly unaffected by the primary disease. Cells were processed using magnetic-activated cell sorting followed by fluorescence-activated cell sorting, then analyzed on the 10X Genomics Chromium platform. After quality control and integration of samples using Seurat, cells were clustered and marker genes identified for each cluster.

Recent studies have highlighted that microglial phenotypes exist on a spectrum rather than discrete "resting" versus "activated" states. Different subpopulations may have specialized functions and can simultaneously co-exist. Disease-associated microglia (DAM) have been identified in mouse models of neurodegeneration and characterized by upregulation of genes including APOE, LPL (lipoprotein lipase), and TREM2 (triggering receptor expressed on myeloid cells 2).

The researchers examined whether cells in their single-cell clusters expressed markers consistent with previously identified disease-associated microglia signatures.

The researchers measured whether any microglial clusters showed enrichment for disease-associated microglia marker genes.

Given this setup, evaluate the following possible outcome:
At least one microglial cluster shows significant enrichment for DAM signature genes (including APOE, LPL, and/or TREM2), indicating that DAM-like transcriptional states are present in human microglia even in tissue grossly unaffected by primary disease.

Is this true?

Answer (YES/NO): YES